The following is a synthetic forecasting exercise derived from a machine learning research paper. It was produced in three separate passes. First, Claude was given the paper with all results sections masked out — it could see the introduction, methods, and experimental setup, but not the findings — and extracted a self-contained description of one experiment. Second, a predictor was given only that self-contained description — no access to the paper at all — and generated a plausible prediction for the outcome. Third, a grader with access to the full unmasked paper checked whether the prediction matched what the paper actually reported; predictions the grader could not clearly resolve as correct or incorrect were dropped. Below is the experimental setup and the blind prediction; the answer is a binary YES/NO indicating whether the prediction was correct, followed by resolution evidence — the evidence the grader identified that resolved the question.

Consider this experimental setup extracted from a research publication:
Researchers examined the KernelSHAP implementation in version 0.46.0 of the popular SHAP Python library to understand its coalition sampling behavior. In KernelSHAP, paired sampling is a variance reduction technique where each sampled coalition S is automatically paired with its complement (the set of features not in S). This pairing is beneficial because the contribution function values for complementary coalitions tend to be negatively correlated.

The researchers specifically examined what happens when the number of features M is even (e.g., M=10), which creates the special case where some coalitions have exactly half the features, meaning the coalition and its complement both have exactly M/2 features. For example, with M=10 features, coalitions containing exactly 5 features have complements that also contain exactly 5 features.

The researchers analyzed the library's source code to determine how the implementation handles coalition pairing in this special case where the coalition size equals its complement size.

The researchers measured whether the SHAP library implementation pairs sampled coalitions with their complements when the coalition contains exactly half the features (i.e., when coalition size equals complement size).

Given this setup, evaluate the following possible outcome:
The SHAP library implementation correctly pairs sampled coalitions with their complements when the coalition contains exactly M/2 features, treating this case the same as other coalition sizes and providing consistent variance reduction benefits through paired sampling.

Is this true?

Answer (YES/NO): NO